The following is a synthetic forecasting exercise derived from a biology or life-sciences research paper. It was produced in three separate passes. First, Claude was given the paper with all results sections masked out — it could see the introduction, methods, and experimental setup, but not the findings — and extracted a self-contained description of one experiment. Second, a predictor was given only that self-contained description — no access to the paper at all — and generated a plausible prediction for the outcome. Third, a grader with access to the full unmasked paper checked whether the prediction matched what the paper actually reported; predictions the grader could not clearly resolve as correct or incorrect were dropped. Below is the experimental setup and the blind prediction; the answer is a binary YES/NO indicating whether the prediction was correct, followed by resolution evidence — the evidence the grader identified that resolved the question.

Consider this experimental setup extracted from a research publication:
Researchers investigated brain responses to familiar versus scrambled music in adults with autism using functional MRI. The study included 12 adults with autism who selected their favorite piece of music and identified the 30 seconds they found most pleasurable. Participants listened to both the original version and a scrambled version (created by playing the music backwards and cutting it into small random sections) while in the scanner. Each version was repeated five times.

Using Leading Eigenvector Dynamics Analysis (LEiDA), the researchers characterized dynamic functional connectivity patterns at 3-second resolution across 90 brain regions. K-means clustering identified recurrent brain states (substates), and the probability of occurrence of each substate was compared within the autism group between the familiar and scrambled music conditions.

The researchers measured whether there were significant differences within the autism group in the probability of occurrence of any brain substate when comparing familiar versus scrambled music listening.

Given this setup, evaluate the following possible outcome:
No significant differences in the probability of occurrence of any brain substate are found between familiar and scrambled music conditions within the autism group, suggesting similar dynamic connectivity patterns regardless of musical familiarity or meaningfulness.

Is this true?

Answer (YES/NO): YES